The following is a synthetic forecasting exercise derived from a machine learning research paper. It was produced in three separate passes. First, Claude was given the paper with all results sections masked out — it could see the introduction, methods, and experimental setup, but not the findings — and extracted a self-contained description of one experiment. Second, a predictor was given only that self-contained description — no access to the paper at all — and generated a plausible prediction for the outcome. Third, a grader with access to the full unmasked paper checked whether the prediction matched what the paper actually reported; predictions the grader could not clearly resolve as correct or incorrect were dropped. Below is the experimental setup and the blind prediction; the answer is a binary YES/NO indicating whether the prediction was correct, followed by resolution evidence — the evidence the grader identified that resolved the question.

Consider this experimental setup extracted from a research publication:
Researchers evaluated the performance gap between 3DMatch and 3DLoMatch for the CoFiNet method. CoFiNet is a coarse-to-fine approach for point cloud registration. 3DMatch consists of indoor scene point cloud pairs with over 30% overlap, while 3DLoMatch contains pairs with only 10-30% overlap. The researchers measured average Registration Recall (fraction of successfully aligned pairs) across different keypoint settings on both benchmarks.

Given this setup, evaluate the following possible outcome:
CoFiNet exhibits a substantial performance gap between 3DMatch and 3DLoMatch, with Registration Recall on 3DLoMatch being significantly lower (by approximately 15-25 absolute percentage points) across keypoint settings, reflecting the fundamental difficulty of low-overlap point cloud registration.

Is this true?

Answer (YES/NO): YES